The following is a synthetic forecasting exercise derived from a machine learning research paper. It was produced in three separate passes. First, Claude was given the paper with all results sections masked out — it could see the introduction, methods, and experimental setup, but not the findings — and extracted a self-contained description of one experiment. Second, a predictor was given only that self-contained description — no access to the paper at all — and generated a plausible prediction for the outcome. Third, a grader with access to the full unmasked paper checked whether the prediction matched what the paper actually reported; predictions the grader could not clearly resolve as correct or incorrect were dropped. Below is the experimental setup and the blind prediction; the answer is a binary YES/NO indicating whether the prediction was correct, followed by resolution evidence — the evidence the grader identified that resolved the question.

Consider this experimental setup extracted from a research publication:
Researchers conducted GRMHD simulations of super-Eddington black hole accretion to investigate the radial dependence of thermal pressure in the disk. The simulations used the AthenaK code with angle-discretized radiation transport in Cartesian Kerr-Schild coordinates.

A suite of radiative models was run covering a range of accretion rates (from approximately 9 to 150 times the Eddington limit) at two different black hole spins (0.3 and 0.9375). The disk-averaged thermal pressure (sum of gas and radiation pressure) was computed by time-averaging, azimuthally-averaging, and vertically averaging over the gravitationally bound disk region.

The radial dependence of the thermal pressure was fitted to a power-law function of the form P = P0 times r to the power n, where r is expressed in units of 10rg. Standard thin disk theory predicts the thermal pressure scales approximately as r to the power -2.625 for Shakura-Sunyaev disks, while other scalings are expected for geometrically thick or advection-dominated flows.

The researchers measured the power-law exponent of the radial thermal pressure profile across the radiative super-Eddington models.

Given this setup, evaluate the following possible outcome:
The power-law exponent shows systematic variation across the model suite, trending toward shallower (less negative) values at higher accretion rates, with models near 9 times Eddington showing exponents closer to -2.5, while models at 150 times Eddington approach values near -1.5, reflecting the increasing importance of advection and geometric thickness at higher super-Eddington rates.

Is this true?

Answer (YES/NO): NO